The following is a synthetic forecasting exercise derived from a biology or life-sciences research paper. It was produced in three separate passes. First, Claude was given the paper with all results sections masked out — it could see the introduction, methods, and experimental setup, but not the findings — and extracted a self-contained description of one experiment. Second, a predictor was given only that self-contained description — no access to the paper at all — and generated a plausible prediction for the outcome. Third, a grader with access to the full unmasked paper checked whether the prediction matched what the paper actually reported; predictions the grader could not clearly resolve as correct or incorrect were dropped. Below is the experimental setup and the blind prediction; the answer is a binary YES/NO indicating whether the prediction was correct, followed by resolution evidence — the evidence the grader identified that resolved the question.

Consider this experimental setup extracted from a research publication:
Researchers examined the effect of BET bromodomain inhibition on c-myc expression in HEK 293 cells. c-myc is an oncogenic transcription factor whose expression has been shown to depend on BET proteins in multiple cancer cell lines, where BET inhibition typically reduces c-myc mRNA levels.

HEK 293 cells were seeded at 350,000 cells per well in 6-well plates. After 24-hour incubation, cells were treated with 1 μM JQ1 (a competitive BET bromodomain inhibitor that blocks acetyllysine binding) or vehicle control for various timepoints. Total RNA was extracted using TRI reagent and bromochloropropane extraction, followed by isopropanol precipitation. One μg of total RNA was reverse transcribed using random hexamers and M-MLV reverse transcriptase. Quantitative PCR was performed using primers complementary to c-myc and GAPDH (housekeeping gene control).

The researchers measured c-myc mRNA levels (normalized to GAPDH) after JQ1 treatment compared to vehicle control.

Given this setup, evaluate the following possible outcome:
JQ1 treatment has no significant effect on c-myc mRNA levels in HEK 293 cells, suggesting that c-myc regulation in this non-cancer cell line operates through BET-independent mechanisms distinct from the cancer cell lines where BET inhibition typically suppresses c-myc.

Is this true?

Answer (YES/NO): NO